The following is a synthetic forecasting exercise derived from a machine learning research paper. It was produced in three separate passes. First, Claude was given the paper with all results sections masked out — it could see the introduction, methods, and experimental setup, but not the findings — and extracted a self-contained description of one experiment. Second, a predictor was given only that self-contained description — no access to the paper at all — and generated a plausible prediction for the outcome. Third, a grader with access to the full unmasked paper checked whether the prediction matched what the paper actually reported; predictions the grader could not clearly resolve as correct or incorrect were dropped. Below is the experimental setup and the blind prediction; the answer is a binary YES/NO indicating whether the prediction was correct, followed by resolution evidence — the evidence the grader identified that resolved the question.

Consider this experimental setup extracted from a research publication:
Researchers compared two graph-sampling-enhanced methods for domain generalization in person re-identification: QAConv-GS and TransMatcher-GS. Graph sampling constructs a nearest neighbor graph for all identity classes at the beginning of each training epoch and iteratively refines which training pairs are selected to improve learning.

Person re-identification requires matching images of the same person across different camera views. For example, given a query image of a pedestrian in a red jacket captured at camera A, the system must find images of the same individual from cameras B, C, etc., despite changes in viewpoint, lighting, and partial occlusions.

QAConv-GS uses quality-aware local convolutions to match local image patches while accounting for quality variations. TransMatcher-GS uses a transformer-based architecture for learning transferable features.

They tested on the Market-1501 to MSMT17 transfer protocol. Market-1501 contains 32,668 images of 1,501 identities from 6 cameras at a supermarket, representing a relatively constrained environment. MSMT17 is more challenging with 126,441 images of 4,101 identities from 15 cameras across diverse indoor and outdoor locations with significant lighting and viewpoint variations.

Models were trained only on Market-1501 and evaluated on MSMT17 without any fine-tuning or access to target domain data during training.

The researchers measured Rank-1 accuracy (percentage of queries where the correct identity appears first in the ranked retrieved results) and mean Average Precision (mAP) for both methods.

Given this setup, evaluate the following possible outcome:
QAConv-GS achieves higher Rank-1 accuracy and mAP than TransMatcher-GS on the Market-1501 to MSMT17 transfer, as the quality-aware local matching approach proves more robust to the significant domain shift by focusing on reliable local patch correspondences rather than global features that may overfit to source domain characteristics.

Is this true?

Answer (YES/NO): NO